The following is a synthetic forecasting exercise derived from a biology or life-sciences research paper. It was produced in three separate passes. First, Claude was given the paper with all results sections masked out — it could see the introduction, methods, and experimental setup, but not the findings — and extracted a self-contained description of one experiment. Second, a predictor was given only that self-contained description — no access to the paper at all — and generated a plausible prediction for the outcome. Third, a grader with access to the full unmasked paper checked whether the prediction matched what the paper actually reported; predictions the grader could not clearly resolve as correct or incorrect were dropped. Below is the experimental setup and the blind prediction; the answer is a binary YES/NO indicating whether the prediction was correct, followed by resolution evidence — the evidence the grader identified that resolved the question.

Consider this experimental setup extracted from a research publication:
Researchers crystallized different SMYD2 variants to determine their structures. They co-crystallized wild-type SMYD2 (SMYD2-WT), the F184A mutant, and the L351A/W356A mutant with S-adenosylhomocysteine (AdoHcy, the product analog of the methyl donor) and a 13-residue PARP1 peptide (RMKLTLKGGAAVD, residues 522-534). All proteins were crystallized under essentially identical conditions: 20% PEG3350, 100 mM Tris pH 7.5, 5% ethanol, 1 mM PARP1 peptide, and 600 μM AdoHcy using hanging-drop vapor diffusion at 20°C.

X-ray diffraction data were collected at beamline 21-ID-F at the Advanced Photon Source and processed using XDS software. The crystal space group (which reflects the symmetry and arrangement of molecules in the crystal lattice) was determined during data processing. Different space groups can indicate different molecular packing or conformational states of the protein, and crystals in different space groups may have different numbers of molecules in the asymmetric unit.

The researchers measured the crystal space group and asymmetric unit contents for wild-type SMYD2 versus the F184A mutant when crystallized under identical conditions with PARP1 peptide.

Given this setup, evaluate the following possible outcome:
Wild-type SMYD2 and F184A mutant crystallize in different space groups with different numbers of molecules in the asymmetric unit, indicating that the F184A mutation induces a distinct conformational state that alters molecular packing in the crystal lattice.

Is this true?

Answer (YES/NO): NO